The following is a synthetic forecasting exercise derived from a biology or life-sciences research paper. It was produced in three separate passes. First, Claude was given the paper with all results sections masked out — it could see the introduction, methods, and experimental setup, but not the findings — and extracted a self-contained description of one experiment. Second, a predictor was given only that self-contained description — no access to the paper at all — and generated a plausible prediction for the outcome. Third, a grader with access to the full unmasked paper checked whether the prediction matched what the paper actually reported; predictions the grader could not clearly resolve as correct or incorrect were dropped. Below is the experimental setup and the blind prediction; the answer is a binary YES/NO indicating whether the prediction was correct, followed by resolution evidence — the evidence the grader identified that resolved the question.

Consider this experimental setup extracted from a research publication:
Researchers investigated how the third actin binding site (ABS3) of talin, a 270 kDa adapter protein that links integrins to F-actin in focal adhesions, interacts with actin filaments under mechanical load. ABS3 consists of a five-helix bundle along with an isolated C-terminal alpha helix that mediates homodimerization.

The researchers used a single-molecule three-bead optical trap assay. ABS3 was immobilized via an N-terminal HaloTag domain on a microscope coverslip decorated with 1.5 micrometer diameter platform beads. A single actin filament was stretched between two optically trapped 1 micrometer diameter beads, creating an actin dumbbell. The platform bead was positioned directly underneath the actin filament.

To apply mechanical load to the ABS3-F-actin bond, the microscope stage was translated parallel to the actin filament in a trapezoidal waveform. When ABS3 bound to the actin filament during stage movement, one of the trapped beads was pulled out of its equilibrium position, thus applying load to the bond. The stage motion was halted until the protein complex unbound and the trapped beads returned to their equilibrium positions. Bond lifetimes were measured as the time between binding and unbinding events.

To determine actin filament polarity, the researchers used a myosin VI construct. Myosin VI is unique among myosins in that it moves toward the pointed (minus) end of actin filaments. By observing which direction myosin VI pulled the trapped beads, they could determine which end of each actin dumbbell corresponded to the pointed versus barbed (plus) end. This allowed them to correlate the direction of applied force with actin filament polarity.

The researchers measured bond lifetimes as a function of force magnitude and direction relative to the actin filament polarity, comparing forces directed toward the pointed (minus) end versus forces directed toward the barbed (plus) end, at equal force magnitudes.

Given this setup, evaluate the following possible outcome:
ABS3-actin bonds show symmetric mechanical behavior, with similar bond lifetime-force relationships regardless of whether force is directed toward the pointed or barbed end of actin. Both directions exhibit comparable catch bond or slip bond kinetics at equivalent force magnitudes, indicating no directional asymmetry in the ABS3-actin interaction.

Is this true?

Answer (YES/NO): NO